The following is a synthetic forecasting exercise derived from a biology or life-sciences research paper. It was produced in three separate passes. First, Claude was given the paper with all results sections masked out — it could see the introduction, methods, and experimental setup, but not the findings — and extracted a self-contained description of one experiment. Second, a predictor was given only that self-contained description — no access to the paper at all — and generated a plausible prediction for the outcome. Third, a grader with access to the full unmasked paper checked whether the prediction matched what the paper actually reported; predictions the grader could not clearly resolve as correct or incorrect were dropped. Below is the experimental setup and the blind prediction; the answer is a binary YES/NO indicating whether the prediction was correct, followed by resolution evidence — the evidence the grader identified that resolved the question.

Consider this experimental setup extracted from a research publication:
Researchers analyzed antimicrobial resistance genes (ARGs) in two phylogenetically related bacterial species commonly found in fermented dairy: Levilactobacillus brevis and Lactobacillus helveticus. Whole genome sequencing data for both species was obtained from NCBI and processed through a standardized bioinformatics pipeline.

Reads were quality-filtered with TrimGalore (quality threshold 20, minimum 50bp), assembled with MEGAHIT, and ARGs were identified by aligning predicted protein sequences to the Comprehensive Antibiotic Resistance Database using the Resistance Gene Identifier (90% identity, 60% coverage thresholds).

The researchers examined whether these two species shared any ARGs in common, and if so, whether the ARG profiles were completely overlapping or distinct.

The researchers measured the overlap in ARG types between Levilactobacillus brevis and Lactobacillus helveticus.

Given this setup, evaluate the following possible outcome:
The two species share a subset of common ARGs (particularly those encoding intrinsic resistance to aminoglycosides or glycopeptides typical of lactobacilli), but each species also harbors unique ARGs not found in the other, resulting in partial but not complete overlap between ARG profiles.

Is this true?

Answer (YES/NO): NO